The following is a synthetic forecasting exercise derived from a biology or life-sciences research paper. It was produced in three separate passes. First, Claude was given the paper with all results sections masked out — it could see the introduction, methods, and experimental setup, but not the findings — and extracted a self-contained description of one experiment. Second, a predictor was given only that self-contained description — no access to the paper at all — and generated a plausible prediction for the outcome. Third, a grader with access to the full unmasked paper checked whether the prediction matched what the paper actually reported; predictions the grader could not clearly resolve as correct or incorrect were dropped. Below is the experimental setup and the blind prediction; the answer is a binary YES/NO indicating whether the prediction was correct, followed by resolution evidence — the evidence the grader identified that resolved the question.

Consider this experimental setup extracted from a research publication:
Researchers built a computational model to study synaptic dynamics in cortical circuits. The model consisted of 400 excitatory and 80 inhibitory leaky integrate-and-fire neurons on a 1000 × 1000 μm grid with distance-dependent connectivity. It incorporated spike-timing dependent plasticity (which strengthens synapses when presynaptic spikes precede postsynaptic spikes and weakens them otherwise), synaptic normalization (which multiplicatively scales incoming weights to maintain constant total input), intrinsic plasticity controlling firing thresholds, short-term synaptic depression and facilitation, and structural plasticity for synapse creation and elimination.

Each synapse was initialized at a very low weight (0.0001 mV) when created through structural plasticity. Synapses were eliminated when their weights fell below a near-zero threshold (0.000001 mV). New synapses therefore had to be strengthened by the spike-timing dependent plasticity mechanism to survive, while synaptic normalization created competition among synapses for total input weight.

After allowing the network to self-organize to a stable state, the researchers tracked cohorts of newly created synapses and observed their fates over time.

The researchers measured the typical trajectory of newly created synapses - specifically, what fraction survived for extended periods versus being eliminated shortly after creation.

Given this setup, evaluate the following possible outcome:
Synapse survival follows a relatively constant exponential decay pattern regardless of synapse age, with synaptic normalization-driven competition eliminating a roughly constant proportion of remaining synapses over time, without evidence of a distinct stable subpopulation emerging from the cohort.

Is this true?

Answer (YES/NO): NO